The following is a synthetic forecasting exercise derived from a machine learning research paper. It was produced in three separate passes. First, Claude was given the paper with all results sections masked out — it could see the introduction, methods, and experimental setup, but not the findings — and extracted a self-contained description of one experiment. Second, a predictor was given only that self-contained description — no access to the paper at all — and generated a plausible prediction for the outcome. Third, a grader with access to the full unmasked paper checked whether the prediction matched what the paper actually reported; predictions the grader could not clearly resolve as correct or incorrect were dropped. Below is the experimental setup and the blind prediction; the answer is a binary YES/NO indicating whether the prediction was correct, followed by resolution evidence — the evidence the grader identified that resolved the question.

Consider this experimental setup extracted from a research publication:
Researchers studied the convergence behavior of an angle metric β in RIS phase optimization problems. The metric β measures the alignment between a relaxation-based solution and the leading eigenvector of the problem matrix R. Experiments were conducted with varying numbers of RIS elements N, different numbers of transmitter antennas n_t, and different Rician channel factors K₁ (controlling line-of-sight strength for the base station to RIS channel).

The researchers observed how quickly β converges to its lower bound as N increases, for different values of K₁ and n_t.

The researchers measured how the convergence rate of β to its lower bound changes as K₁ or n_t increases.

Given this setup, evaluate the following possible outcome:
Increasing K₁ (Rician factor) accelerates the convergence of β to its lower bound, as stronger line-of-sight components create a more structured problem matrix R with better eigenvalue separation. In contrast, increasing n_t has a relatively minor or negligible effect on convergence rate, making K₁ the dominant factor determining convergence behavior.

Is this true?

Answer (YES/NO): NO